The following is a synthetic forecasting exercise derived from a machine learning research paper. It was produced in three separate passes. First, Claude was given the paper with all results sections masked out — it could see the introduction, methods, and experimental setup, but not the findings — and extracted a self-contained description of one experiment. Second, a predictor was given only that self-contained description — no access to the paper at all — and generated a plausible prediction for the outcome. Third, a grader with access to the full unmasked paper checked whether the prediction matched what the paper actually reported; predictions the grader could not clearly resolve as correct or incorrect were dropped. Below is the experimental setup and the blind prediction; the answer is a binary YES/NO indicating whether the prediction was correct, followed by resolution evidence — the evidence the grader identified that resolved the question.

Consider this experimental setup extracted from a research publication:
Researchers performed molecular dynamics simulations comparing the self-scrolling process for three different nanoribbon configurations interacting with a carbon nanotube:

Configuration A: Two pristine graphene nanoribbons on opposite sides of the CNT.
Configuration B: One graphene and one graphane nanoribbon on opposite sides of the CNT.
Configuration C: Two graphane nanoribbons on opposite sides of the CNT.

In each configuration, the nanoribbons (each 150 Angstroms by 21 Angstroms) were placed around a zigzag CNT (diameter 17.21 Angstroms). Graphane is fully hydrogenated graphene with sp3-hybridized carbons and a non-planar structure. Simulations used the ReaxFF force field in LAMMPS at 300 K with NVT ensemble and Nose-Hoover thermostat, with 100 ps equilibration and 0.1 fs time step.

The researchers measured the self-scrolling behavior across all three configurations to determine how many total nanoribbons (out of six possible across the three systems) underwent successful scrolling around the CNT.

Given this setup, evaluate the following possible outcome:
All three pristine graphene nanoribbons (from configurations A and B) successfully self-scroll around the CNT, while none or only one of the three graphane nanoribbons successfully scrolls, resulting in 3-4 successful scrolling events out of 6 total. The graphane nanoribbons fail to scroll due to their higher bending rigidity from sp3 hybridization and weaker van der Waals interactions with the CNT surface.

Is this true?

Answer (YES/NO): YES